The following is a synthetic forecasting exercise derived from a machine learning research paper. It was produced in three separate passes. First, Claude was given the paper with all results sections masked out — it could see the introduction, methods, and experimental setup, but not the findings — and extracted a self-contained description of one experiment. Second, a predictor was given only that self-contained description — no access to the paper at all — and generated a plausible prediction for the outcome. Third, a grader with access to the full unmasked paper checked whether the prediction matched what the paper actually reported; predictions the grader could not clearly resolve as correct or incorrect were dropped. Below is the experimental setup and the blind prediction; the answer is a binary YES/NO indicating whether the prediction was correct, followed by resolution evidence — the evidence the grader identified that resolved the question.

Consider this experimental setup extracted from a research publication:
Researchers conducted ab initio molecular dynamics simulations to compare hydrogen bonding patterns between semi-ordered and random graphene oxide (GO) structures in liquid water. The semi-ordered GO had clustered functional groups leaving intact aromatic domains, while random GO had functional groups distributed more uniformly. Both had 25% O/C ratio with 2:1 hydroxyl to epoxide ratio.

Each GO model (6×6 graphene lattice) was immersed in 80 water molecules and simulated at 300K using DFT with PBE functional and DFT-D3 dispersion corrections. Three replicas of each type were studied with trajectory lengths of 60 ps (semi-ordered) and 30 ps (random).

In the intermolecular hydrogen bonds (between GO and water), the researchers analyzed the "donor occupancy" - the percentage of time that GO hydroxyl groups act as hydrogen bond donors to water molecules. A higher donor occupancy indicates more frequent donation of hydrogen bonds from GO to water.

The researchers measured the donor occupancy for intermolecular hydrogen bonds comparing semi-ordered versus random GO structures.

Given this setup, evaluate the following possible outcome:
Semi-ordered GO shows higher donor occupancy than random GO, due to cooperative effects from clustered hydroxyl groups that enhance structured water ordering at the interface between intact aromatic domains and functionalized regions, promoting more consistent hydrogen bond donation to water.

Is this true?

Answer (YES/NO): NO